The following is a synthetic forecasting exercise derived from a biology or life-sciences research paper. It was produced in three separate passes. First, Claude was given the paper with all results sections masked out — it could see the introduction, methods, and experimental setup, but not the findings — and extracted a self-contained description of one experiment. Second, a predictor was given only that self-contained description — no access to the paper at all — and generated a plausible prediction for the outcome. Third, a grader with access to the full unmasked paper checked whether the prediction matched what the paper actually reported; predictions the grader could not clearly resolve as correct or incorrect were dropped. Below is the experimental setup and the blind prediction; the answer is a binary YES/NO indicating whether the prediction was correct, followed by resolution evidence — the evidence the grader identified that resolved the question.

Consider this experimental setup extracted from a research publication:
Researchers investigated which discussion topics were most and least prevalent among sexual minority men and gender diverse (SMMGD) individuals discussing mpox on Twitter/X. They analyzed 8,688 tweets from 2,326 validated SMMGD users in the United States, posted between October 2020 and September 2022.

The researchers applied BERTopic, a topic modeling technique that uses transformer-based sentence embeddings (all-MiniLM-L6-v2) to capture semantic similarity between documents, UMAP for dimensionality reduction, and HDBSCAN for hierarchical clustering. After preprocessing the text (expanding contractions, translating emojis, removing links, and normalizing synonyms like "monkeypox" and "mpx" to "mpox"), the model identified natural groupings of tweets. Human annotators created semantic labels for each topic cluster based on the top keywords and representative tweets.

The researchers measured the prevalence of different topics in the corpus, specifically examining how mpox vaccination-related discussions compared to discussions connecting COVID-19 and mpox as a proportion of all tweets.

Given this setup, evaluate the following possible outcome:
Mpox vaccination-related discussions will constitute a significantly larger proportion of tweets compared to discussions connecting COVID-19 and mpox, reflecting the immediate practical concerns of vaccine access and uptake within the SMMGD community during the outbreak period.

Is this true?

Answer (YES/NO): YES